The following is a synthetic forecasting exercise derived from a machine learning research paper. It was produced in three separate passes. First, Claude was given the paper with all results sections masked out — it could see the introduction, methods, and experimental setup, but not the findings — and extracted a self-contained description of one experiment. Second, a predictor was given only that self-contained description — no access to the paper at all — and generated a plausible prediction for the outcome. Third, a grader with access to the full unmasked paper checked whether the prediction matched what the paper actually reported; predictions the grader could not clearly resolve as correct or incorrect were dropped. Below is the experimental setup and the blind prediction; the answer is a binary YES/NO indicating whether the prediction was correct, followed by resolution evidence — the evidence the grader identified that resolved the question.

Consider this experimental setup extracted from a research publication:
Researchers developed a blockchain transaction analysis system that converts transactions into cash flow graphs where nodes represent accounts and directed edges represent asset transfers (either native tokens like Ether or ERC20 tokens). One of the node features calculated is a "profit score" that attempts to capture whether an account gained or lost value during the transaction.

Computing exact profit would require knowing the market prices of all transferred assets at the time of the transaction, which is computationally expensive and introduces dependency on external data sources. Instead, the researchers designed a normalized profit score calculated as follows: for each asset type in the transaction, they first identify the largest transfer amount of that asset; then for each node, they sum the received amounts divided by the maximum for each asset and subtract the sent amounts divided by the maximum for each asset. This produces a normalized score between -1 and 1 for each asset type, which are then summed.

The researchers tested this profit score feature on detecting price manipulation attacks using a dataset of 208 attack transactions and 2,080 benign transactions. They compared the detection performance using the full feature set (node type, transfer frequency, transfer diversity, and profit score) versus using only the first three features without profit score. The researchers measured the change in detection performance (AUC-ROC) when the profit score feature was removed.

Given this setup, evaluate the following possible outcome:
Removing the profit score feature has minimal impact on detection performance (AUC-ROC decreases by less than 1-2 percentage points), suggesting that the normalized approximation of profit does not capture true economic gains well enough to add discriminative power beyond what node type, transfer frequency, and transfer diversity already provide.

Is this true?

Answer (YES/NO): YES